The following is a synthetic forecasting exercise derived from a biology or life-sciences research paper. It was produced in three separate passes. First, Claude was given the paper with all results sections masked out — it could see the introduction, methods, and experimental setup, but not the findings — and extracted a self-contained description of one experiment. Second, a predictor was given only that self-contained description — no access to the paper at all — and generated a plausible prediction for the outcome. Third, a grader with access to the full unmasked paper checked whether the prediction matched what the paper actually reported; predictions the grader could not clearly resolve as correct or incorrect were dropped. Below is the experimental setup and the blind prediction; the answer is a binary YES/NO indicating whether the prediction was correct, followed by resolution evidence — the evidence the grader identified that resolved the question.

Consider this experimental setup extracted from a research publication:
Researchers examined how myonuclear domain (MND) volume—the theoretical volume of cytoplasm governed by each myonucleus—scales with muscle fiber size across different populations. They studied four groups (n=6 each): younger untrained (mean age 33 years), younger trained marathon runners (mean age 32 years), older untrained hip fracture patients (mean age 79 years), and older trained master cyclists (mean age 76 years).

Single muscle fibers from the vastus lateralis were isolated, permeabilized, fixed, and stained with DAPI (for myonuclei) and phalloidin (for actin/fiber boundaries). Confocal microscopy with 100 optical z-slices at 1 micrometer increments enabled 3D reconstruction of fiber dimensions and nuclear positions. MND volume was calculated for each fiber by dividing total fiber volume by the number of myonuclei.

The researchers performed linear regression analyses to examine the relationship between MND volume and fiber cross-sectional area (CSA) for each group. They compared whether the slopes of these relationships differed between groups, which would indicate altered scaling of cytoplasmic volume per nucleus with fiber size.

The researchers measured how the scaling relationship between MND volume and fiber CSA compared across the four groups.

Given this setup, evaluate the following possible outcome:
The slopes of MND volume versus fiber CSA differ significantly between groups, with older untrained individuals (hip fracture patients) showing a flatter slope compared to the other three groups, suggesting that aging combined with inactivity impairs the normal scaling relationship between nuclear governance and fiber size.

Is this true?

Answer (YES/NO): NO